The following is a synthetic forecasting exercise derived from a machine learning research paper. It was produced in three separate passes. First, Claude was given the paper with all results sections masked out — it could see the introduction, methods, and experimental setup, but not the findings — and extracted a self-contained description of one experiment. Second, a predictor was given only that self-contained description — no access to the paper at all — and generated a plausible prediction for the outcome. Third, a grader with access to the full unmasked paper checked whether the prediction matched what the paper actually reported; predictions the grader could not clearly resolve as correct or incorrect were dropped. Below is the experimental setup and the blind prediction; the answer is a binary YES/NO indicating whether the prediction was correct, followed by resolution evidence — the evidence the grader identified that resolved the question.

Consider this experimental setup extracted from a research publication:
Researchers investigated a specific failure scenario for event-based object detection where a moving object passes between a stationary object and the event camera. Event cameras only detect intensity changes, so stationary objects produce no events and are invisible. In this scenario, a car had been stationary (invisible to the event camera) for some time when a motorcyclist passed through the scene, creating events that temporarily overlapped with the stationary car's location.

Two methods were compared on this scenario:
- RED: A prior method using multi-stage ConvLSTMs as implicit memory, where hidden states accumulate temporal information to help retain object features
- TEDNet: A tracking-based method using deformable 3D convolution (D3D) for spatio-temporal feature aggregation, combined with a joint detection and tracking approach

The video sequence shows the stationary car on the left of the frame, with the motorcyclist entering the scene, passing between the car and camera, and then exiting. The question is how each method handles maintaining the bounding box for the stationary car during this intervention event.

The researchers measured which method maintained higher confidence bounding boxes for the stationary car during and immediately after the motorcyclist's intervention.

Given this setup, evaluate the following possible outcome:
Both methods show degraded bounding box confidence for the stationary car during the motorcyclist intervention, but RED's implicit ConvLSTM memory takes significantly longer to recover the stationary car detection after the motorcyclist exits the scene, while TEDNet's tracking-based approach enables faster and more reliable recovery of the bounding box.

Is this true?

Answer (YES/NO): NO